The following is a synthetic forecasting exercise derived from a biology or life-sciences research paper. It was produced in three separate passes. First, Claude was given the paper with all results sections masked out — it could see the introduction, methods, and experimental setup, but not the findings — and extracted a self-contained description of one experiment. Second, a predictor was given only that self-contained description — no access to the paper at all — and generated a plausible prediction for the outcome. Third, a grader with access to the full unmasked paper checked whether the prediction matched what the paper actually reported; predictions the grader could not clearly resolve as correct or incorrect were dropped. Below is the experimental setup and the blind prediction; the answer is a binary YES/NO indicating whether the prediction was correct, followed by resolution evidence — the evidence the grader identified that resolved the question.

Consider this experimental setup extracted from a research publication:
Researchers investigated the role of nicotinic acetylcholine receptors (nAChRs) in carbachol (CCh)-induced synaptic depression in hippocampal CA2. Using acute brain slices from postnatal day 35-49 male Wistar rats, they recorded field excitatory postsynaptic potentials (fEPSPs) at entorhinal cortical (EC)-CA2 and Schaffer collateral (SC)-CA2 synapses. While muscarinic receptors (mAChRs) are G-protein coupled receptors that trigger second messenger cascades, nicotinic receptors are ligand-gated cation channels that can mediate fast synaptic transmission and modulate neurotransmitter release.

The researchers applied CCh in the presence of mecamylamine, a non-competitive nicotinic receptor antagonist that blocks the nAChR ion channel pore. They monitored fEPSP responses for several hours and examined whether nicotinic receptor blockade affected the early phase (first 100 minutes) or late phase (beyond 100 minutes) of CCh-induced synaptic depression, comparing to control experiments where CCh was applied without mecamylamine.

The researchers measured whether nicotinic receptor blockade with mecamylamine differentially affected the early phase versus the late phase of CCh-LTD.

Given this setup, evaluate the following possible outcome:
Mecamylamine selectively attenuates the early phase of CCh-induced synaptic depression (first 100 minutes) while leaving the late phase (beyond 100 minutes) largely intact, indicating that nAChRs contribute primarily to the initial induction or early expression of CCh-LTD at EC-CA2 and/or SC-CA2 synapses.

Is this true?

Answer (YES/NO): NO